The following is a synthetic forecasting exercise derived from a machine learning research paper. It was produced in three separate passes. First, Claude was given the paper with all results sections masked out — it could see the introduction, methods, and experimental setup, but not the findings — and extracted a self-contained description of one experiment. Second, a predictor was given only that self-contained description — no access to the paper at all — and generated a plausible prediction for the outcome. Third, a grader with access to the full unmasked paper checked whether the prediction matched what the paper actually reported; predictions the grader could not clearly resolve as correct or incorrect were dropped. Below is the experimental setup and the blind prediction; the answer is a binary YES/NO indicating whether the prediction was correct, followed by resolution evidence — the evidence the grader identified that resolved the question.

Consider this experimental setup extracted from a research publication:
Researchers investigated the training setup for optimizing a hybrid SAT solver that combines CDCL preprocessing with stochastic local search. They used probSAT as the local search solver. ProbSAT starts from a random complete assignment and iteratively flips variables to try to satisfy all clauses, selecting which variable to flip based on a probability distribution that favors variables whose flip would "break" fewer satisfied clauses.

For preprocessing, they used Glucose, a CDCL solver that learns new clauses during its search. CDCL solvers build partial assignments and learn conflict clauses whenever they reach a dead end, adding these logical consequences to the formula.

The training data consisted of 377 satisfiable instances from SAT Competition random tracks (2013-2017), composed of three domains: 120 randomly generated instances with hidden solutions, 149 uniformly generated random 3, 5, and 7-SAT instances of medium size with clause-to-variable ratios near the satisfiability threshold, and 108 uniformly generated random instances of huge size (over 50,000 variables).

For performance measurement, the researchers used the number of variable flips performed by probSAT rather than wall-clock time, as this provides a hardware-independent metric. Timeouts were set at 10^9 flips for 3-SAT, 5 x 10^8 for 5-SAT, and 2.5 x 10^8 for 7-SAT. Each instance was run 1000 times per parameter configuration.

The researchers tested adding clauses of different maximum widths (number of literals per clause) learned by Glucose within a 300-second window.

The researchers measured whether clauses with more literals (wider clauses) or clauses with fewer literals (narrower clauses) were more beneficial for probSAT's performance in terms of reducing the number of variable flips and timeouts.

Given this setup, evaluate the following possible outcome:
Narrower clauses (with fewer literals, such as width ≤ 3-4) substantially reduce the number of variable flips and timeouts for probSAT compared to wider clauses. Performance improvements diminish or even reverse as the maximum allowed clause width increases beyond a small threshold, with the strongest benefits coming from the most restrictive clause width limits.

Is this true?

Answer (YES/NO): NO